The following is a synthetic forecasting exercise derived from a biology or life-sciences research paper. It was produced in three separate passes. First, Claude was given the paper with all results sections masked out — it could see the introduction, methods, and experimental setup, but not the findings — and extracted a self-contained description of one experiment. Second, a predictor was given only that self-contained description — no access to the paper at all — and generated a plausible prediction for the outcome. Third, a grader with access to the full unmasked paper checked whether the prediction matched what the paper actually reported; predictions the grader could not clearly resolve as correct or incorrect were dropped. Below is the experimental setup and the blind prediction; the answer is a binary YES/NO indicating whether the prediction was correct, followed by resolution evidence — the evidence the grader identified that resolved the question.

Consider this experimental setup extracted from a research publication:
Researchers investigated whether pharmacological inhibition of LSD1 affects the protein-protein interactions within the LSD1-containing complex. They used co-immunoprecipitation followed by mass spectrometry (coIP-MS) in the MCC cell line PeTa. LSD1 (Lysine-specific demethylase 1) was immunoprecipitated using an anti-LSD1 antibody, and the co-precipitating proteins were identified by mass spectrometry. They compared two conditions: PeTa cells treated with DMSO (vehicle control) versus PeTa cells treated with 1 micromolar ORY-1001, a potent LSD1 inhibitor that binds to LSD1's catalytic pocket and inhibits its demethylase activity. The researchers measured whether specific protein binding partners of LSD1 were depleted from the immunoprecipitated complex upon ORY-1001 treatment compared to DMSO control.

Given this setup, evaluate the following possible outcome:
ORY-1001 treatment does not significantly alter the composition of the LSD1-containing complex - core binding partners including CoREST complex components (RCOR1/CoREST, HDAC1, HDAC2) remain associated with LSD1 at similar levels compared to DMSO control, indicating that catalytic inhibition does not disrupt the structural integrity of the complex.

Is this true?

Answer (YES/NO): NO